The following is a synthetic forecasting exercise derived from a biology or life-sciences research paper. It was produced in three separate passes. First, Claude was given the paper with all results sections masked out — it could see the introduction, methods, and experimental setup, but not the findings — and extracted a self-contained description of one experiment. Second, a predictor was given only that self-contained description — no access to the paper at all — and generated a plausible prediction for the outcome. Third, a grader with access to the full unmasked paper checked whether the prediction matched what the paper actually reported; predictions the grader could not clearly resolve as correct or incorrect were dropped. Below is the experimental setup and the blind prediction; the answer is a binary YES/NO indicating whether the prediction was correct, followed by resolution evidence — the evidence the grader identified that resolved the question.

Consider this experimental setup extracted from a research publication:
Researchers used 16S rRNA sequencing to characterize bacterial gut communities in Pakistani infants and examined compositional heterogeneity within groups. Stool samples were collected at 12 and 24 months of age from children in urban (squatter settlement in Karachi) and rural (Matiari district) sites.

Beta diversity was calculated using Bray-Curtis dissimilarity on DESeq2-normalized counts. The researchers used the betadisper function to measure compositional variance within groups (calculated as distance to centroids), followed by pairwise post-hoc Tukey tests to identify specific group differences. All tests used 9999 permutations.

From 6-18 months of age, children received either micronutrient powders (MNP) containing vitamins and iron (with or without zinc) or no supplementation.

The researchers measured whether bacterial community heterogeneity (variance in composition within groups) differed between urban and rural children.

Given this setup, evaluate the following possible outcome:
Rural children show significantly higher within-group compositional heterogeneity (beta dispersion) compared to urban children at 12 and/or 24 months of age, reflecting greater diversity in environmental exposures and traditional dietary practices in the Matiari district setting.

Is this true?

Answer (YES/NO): NO